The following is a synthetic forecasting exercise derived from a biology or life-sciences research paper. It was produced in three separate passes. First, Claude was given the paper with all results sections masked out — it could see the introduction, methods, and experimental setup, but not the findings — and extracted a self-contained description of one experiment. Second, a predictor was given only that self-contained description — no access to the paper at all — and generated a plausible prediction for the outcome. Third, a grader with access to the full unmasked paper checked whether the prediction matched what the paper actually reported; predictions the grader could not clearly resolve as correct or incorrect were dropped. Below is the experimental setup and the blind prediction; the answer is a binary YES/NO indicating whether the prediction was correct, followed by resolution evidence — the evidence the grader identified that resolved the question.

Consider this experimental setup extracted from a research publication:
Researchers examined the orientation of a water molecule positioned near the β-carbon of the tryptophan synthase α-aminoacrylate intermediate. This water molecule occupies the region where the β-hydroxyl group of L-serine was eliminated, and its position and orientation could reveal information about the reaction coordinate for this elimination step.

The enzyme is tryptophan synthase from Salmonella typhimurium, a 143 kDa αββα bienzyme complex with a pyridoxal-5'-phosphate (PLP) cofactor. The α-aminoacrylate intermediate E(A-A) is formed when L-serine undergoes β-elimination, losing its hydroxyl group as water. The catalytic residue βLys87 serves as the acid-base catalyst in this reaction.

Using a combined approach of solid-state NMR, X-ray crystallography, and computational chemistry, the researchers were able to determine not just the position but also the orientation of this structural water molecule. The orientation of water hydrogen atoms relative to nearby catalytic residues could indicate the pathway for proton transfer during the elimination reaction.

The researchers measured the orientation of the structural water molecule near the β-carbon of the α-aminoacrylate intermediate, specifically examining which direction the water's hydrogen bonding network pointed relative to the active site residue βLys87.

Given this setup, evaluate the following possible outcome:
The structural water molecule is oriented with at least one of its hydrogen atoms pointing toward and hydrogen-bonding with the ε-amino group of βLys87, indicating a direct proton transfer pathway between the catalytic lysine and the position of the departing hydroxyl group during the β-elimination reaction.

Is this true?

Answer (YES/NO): YES